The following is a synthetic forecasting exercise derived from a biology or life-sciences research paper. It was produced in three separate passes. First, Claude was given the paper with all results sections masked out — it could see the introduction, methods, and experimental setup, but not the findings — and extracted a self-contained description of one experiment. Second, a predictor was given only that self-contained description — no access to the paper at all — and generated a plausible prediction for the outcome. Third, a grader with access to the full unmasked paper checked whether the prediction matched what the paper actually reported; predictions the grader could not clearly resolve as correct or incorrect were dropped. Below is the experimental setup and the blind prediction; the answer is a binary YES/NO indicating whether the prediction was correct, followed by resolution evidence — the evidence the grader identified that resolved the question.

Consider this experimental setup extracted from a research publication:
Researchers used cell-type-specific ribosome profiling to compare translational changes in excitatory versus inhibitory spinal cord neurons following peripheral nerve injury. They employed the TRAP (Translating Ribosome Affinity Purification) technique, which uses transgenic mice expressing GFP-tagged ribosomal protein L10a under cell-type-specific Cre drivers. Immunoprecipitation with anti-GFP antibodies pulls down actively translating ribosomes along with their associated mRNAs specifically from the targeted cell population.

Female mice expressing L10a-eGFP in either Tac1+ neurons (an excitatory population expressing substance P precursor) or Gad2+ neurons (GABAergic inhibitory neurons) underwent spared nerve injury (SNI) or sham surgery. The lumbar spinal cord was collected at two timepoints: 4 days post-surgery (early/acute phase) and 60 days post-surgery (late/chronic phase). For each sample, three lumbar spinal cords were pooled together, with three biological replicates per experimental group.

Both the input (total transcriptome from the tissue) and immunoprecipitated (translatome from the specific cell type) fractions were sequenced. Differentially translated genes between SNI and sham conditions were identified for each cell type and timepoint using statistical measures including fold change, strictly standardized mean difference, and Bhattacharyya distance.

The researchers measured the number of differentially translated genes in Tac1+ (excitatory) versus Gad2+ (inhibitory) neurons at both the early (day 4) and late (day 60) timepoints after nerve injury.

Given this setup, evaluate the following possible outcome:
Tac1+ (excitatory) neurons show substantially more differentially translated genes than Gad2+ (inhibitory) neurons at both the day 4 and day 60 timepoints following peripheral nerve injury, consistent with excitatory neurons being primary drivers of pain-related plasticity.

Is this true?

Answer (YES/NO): NO